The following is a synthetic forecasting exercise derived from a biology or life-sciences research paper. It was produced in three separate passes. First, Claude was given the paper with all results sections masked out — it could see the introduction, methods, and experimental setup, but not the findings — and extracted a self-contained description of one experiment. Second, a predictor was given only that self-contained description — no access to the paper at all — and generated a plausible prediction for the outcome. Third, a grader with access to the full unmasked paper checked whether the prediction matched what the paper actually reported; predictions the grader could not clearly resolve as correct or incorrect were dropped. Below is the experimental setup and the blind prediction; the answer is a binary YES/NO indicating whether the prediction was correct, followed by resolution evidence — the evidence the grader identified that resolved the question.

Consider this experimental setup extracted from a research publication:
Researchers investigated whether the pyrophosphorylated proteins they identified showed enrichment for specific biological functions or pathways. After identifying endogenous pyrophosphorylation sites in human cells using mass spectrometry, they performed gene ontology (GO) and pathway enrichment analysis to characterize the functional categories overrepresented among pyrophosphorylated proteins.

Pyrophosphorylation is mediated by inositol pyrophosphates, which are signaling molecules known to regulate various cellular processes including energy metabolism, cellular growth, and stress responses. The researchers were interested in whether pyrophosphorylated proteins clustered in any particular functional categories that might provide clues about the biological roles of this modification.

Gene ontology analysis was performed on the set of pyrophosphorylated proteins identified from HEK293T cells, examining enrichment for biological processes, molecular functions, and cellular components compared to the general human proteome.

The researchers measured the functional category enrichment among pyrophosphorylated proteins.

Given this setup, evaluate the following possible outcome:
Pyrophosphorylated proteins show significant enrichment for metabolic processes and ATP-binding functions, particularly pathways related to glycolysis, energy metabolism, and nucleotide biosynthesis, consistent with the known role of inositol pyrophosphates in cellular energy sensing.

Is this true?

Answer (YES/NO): NO